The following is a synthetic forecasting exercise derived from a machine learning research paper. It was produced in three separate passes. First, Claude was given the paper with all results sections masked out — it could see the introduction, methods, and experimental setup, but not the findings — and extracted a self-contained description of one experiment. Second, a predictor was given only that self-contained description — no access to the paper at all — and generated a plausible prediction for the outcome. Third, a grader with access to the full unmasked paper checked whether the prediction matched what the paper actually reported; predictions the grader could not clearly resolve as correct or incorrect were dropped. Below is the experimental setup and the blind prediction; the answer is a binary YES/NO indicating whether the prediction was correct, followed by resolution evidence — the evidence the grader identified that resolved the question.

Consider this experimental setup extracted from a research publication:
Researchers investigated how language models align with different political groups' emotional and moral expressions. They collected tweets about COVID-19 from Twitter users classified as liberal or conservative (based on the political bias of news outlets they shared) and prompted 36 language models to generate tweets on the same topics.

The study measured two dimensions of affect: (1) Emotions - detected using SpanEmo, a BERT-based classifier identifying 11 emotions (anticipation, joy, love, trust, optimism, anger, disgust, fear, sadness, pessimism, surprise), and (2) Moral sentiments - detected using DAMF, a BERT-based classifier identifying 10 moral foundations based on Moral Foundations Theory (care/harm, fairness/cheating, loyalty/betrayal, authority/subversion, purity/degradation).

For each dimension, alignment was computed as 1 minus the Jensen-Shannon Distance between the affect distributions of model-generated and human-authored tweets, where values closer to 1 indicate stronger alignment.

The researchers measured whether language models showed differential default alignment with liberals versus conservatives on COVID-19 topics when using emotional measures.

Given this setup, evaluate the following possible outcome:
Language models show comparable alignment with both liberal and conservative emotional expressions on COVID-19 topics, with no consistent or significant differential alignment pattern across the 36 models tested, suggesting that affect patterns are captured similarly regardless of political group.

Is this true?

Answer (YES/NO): NO